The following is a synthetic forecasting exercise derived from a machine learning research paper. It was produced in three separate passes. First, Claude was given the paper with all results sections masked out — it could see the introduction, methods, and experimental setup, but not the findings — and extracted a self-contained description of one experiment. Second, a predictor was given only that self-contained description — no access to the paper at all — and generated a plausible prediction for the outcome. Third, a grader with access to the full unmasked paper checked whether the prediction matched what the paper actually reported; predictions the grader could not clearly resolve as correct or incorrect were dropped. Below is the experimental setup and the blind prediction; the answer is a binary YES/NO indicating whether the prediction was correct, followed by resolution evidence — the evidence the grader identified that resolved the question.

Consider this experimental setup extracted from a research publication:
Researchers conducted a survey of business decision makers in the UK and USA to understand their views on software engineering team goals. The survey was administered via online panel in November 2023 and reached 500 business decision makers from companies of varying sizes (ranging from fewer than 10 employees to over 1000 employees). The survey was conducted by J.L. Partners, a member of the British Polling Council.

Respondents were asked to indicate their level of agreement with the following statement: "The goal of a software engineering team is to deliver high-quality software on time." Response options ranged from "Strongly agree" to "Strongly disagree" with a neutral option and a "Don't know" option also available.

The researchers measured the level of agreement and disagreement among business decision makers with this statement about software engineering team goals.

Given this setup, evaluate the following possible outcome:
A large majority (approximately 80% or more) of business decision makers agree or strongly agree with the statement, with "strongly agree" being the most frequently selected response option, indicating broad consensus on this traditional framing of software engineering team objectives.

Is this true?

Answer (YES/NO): YES